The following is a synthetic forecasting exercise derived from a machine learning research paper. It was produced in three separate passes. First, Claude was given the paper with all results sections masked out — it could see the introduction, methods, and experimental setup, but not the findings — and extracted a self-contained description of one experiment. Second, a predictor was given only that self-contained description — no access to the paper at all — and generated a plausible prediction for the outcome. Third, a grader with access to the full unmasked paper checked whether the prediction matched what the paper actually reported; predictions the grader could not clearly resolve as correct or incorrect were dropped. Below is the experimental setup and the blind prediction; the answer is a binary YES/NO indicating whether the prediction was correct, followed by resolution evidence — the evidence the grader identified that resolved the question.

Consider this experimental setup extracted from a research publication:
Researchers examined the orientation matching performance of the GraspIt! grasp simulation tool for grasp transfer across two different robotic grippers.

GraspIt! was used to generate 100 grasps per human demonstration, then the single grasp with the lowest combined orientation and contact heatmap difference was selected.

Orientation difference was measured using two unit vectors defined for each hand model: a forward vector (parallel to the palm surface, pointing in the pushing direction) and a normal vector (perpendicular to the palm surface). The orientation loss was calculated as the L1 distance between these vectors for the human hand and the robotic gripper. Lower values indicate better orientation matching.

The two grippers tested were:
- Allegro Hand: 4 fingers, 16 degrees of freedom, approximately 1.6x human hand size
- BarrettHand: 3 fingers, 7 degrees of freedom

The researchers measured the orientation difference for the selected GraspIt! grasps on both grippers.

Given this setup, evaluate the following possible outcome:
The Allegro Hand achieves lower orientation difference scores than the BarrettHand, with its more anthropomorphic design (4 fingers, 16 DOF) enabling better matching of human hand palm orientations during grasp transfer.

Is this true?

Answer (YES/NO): YES